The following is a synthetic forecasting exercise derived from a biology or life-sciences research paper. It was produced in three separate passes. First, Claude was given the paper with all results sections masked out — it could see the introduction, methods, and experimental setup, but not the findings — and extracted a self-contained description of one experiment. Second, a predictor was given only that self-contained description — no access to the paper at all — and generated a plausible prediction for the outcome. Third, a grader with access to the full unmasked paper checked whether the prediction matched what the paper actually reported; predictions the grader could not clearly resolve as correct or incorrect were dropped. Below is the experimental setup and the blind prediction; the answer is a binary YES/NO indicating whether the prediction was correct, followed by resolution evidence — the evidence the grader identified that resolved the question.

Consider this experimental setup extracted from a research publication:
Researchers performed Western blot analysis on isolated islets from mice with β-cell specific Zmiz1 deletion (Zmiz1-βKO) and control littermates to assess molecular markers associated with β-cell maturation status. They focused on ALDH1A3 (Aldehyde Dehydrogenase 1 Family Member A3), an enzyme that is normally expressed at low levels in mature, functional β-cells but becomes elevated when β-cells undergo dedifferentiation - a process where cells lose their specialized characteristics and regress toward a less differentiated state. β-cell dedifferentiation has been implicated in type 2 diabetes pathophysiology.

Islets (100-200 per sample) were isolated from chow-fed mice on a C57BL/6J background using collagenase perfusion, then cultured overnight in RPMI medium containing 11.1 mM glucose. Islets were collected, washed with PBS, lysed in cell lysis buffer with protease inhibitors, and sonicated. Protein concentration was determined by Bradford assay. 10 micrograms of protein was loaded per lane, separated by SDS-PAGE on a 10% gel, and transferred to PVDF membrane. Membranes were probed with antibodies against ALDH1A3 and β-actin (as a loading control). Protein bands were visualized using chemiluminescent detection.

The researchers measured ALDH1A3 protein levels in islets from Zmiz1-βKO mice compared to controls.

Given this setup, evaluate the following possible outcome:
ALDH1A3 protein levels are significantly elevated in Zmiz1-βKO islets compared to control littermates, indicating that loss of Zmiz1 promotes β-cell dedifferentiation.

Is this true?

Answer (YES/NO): YES